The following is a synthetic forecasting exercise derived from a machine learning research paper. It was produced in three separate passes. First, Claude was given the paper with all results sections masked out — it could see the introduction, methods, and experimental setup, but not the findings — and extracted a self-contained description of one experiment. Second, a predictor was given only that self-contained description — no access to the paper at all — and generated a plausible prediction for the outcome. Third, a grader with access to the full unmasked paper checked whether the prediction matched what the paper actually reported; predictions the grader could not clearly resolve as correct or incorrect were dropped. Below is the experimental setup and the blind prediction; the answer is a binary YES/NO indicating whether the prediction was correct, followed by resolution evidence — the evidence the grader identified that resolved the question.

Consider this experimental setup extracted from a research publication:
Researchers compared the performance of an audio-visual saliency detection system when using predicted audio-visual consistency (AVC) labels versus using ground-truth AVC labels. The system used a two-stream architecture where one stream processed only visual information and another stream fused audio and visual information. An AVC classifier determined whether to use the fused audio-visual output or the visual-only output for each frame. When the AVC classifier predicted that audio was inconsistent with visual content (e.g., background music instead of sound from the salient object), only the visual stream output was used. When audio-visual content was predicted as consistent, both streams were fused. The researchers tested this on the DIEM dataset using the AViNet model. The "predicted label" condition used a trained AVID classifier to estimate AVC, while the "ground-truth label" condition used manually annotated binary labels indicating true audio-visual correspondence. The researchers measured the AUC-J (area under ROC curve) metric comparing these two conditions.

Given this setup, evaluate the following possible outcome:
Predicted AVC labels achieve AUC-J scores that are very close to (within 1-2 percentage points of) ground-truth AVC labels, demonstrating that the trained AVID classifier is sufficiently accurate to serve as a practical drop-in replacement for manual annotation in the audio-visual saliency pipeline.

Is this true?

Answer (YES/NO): YES